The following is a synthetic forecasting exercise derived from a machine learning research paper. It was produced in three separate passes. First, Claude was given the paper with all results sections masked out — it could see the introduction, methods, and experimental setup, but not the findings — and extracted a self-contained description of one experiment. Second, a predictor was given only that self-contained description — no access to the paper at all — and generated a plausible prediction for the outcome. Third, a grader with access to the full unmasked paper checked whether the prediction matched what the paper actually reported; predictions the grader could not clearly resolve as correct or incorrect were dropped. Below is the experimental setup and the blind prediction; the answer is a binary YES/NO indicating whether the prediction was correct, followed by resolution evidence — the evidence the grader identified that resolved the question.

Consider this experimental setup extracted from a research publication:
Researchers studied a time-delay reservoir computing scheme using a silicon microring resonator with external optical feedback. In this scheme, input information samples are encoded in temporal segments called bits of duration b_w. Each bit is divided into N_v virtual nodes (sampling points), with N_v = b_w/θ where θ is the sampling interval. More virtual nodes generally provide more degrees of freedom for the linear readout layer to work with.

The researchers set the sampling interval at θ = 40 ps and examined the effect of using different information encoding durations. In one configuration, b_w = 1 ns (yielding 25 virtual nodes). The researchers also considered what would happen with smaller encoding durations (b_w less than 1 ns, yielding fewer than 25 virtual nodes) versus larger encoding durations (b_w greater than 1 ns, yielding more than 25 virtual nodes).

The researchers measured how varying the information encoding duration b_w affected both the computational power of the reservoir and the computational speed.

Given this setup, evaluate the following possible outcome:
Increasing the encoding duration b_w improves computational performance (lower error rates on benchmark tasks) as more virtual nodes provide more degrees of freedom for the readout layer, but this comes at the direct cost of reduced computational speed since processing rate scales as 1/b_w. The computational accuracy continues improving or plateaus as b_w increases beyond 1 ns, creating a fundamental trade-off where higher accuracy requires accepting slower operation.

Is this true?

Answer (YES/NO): YES